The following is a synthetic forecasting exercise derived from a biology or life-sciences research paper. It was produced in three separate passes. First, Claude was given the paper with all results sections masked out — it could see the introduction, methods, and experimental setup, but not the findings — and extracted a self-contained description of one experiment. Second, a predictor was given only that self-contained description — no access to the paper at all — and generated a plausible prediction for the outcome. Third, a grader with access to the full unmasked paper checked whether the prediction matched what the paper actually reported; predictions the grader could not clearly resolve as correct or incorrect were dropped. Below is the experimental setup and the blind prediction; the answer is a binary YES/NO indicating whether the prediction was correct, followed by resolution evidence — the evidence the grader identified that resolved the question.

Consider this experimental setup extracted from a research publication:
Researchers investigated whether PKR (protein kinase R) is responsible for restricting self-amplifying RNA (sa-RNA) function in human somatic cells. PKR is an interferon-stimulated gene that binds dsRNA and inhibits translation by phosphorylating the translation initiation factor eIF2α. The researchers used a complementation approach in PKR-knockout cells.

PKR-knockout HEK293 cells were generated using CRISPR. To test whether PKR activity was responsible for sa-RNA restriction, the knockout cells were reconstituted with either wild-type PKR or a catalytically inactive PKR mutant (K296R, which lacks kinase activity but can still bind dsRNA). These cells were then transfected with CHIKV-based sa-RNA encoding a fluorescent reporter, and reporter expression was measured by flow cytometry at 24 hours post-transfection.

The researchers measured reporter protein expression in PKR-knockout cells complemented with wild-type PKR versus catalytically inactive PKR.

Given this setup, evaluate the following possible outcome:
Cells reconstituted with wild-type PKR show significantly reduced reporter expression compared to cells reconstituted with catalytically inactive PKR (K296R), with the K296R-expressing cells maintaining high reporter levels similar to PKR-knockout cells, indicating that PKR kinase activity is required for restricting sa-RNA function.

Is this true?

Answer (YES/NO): YES